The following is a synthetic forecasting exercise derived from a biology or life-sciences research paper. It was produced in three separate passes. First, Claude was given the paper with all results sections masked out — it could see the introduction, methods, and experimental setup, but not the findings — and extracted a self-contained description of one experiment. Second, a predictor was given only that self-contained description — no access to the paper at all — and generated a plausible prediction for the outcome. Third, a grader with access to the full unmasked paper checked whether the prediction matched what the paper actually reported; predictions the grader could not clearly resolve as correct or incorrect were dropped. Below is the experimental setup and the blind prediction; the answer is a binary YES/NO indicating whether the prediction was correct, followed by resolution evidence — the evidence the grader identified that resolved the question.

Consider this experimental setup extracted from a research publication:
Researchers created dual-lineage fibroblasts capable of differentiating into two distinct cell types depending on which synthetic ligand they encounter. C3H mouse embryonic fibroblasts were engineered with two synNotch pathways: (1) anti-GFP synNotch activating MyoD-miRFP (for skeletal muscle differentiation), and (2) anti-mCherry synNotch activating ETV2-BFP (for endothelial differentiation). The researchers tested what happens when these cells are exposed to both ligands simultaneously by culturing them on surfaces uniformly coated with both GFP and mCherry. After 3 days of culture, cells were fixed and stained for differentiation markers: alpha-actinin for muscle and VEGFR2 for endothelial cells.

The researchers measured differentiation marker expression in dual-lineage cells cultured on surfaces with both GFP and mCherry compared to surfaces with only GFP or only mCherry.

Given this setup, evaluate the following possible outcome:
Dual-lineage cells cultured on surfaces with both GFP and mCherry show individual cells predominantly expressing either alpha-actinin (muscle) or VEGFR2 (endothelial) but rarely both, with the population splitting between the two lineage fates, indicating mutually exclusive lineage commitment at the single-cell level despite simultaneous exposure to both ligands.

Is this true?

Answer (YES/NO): NO